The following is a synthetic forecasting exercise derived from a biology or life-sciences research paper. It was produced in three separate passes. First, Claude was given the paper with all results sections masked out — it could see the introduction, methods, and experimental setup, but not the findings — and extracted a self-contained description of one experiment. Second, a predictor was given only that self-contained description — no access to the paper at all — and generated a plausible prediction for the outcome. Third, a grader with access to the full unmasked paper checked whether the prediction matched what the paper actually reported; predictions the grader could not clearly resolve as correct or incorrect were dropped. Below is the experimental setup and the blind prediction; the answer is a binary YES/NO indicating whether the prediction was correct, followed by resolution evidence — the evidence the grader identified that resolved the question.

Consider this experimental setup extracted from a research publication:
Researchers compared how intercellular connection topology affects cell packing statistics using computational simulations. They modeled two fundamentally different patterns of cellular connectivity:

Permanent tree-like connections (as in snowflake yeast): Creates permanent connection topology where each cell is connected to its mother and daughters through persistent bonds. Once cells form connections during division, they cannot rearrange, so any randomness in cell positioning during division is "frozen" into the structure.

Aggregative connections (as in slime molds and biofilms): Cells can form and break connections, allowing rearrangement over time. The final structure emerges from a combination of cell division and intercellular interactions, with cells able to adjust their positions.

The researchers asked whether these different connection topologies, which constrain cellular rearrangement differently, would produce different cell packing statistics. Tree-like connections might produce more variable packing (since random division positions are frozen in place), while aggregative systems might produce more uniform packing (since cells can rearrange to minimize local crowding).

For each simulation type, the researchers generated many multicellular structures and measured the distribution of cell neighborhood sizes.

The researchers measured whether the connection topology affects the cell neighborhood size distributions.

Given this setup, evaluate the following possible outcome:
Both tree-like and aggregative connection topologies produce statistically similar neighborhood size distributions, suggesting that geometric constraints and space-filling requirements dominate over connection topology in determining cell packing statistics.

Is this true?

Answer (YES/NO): NO